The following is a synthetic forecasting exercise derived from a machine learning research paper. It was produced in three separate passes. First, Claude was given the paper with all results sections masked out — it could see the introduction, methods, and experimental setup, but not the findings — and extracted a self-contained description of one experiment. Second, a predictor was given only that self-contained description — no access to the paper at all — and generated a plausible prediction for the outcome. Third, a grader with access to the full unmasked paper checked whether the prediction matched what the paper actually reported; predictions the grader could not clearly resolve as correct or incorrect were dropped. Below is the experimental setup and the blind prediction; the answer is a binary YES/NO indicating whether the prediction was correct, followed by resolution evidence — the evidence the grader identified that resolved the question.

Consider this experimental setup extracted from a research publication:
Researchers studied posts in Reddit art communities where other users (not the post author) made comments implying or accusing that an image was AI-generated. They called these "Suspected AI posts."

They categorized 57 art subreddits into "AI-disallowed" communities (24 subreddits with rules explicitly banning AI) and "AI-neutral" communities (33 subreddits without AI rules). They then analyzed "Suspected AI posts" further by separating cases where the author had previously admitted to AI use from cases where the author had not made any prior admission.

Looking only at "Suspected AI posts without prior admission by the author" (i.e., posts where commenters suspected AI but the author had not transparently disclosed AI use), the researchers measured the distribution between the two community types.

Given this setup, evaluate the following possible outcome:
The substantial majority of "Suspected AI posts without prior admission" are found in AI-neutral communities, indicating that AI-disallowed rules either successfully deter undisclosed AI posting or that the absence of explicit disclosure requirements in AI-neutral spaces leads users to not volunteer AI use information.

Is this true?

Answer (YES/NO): NO